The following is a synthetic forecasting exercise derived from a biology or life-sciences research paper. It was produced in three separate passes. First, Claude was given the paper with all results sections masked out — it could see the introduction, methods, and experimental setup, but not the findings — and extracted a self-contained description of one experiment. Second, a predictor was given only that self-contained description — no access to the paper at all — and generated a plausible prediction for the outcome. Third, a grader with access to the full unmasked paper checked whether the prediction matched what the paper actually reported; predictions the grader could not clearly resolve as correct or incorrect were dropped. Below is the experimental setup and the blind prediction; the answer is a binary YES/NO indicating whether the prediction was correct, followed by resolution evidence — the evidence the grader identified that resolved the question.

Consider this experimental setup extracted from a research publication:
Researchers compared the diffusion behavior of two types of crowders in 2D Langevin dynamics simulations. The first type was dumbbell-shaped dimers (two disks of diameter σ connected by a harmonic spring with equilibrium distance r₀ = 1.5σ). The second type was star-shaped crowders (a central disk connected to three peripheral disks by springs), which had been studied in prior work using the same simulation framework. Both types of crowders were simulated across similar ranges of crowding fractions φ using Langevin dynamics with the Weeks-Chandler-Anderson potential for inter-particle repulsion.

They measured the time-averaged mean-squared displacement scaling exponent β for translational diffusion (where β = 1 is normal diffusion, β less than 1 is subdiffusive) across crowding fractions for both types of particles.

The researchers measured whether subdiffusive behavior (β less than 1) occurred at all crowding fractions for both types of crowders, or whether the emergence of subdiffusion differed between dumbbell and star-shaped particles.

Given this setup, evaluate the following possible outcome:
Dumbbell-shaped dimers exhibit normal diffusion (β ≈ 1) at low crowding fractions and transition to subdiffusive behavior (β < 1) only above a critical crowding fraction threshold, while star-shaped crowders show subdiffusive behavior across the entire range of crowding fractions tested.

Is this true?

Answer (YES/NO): YES